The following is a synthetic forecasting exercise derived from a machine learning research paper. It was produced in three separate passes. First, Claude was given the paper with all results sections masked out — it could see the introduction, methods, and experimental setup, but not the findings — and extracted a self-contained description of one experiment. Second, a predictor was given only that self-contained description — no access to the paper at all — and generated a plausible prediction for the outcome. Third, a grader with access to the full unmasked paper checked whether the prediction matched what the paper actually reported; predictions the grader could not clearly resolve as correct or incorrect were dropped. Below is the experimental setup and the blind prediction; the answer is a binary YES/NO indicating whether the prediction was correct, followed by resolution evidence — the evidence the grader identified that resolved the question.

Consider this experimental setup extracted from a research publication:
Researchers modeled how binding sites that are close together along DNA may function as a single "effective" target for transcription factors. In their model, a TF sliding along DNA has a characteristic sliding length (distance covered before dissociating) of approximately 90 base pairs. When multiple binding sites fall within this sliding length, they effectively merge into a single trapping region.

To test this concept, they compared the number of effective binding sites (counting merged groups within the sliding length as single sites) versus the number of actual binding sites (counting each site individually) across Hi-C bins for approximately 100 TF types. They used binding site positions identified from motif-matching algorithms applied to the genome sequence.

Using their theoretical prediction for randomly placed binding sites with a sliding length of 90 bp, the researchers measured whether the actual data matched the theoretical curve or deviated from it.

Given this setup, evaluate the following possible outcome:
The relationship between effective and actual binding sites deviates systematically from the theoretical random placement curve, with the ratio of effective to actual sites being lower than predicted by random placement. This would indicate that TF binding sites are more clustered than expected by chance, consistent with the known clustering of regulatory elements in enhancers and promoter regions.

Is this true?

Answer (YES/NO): YES